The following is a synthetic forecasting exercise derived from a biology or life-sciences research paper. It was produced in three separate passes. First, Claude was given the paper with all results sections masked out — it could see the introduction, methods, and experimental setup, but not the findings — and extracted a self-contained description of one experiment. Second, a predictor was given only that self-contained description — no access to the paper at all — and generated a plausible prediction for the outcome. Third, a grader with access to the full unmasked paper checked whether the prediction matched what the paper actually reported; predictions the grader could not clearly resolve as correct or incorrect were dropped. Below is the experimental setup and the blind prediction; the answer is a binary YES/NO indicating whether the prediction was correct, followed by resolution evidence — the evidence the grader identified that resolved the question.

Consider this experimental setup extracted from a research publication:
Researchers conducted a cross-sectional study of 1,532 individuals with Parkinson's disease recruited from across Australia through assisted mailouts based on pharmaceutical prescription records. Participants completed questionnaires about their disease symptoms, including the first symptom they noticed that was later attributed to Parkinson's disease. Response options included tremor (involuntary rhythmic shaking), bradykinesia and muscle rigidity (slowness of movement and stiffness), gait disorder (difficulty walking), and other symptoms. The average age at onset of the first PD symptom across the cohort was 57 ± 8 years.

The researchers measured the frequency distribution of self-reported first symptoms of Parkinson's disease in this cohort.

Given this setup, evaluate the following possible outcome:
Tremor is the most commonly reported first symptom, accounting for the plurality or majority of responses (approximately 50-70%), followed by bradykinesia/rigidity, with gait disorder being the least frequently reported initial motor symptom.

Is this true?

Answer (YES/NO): YES